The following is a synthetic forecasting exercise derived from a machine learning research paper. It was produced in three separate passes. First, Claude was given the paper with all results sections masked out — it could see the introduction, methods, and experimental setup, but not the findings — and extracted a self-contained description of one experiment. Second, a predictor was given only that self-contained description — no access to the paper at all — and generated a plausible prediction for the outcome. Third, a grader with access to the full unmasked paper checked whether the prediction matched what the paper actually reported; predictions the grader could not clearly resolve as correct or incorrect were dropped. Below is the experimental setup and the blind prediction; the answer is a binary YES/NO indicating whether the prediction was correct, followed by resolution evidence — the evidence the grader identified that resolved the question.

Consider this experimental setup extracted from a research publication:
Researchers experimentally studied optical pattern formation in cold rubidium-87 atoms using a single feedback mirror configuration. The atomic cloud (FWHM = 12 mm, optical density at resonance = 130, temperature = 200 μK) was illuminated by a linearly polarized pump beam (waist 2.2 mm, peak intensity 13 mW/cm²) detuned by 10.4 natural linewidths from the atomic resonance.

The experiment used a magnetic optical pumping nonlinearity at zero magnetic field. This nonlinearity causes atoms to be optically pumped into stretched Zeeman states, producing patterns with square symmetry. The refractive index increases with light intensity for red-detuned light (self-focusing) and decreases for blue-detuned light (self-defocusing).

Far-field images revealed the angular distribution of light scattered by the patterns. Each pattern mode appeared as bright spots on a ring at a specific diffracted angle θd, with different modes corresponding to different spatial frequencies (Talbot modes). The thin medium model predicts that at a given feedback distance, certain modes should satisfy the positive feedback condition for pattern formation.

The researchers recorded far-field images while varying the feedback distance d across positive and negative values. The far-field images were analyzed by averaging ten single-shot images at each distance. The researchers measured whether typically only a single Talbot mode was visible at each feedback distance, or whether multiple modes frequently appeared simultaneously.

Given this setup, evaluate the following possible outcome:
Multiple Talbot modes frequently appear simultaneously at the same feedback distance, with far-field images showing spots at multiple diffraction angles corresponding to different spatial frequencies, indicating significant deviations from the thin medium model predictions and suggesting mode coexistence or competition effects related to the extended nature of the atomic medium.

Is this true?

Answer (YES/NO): YES